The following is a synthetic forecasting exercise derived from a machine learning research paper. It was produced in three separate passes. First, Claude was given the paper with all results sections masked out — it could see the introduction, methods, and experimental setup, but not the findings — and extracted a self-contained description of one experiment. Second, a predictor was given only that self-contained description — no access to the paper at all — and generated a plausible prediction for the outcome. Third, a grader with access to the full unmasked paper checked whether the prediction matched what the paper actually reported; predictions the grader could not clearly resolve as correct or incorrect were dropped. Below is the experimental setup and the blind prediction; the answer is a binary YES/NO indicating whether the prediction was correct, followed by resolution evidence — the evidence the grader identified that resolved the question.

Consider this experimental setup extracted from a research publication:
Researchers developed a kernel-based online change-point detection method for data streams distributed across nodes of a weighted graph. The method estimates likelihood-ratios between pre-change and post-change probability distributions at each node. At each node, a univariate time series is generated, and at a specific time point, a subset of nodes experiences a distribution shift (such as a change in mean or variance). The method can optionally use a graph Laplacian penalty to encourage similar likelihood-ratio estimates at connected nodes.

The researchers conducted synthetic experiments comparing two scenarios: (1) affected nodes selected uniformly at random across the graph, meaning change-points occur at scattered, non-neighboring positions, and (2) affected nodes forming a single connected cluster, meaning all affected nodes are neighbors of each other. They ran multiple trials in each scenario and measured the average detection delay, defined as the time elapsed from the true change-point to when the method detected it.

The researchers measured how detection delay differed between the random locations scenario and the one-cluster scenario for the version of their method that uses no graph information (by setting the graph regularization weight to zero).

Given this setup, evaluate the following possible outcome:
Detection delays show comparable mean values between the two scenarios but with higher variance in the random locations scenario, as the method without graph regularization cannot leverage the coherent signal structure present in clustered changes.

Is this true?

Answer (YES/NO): NO